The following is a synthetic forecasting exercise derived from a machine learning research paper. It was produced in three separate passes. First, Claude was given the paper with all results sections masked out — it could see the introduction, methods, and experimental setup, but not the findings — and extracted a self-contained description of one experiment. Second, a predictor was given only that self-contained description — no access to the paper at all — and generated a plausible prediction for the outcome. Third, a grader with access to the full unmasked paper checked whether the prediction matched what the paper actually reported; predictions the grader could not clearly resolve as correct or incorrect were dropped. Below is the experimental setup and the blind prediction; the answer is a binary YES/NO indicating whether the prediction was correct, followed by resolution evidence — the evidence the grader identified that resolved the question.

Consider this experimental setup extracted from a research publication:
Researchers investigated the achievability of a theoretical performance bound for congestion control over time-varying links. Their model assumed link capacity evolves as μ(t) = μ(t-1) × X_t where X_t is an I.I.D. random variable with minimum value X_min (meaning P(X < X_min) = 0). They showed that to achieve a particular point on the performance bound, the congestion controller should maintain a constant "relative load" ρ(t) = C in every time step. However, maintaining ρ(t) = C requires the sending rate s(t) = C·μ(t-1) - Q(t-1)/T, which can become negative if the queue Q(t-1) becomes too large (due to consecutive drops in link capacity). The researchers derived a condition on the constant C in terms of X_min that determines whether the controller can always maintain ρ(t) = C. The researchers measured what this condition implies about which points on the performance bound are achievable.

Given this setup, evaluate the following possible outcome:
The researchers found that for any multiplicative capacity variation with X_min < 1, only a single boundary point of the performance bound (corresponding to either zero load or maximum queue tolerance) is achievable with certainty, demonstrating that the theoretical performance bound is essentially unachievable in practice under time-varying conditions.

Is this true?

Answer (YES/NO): NO